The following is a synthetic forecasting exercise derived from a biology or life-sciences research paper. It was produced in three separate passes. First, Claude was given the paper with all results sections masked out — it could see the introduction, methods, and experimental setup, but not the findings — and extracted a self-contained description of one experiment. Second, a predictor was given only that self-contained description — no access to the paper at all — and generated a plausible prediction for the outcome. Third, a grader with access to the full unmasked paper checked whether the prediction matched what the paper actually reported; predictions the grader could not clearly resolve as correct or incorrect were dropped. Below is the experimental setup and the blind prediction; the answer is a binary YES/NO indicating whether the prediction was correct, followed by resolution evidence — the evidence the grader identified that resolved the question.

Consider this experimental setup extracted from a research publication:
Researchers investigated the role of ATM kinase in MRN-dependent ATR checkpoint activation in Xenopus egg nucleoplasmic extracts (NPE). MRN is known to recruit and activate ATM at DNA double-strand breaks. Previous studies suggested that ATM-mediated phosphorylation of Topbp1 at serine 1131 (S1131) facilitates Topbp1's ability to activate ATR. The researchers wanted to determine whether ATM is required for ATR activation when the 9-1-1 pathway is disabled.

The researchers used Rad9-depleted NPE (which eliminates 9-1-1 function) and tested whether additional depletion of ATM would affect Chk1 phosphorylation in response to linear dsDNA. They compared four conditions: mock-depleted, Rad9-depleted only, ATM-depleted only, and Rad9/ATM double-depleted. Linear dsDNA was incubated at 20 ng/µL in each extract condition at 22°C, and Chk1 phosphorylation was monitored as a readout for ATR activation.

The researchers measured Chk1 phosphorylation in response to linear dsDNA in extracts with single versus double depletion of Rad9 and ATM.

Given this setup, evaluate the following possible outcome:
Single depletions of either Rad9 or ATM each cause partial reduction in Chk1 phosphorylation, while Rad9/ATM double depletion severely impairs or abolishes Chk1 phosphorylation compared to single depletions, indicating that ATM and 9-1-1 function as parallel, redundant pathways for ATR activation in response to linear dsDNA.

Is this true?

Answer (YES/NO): YES